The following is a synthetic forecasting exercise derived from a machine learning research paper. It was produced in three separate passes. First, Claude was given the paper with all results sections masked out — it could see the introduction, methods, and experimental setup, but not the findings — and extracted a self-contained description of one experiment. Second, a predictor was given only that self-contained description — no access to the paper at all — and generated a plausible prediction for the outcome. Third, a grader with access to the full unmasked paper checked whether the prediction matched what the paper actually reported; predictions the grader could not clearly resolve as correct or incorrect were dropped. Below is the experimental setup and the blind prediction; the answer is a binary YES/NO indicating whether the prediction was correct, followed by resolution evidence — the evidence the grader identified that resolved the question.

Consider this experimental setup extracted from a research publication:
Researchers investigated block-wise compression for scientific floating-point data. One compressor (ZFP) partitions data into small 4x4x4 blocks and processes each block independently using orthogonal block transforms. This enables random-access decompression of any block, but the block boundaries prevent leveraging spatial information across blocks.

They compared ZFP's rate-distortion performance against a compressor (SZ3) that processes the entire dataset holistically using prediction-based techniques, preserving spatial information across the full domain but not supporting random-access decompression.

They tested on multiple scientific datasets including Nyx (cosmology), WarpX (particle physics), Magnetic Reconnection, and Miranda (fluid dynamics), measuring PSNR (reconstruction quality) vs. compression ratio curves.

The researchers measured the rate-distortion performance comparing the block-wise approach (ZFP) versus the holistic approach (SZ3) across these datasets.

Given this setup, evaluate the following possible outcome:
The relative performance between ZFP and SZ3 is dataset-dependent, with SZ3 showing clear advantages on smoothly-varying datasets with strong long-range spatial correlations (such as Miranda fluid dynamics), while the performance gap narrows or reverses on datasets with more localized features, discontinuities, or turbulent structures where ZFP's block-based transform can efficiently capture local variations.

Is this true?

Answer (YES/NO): NO